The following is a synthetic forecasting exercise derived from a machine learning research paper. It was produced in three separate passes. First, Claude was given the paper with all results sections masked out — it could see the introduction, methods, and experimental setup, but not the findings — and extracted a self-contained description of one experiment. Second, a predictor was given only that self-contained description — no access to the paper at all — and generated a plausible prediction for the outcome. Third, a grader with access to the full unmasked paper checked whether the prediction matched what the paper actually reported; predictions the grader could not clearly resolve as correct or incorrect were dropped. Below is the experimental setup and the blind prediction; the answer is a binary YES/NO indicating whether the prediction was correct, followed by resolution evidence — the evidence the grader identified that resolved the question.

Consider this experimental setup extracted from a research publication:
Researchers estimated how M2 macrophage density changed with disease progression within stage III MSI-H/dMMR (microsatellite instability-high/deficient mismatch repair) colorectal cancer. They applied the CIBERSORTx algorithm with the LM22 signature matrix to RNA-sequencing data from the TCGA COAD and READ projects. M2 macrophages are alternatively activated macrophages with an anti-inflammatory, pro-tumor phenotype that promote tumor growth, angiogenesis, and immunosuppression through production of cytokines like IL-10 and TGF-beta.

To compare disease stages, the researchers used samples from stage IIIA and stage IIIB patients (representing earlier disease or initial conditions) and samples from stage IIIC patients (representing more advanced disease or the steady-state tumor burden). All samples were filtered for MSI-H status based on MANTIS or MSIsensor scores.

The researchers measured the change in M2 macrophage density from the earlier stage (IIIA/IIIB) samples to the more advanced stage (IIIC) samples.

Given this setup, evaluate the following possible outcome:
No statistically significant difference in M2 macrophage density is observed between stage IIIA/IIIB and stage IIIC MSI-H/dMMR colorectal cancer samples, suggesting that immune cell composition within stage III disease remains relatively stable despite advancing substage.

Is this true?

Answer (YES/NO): NO